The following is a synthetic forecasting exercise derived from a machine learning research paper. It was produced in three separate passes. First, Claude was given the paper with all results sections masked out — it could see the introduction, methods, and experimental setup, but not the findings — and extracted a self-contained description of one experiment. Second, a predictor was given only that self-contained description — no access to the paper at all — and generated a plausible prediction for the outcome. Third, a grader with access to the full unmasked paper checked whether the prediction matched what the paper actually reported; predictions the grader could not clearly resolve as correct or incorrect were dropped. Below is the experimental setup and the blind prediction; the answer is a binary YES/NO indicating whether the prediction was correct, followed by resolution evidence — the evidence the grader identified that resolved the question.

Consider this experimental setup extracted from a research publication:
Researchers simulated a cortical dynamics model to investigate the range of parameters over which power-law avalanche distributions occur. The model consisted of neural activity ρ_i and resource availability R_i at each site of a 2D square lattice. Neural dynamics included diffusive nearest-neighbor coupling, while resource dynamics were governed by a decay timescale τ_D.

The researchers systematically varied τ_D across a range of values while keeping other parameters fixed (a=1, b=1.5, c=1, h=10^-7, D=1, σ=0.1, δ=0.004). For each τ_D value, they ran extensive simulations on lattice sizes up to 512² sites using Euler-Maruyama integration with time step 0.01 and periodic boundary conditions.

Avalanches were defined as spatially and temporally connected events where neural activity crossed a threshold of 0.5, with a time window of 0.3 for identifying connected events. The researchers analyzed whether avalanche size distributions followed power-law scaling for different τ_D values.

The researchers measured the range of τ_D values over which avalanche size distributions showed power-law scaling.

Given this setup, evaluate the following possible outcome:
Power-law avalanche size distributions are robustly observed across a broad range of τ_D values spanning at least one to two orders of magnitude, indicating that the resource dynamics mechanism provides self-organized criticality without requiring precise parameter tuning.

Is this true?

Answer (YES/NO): NO